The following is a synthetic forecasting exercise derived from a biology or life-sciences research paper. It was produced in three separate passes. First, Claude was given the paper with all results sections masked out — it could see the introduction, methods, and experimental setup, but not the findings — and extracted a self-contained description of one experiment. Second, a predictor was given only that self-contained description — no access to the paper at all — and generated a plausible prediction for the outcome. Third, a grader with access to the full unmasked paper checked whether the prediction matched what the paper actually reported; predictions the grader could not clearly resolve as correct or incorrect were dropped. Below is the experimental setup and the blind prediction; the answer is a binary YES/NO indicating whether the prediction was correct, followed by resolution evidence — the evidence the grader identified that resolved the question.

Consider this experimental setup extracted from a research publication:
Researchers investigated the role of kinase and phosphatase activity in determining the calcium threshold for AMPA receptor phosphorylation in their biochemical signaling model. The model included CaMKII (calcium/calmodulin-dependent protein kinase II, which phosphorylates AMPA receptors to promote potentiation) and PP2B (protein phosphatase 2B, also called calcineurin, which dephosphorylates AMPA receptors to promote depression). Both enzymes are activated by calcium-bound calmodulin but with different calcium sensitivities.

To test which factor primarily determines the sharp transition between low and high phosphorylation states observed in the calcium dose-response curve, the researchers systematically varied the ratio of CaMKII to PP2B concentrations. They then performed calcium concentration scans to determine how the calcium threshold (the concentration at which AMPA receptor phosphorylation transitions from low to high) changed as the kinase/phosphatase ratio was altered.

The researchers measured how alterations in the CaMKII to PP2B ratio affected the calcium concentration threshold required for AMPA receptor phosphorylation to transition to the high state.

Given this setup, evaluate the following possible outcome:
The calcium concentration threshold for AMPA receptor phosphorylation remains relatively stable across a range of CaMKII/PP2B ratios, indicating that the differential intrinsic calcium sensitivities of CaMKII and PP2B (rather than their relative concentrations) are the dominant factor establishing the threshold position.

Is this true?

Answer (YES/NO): NO